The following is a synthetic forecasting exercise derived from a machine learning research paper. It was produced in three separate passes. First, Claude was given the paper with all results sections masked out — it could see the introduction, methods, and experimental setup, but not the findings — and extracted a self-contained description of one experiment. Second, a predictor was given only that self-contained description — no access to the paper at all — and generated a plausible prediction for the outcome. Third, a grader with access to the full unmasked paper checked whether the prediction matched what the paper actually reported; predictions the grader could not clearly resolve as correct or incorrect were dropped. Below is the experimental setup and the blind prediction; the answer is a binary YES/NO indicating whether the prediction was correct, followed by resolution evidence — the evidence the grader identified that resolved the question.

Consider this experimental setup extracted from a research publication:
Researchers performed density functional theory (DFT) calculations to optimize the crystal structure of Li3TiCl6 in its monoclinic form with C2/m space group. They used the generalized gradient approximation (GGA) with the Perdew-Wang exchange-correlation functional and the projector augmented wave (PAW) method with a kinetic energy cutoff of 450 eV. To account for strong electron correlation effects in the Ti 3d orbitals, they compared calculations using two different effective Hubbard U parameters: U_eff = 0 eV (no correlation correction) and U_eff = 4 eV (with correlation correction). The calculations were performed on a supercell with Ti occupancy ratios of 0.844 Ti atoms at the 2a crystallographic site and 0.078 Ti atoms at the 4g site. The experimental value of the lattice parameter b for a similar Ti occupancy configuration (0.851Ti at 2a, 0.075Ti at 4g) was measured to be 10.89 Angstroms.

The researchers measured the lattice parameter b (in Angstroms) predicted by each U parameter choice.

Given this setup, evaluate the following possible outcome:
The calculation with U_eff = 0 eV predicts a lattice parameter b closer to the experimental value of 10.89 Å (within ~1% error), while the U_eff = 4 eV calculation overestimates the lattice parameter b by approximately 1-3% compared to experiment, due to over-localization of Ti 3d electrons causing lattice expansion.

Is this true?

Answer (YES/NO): NO